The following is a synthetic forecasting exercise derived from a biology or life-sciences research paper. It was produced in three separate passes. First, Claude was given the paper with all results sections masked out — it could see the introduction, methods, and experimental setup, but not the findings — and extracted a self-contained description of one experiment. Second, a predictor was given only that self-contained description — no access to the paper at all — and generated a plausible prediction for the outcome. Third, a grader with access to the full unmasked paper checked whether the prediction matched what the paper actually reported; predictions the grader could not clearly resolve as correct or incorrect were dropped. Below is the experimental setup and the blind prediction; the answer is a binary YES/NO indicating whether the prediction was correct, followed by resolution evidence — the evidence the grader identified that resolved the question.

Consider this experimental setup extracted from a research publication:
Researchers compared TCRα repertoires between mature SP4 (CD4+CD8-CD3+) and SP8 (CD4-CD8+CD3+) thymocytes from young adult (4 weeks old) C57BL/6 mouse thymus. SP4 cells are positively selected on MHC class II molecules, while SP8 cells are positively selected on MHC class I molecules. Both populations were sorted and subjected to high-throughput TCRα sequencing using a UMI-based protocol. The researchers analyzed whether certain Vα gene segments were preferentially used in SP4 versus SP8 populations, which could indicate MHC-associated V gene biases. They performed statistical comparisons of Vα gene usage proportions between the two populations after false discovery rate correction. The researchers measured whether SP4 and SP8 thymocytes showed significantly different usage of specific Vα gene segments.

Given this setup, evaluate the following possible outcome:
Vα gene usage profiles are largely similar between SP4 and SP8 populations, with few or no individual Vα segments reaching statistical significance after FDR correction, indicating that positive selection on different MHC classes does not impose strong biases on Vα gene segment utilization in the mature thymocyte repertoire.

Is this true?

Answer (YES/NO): NO